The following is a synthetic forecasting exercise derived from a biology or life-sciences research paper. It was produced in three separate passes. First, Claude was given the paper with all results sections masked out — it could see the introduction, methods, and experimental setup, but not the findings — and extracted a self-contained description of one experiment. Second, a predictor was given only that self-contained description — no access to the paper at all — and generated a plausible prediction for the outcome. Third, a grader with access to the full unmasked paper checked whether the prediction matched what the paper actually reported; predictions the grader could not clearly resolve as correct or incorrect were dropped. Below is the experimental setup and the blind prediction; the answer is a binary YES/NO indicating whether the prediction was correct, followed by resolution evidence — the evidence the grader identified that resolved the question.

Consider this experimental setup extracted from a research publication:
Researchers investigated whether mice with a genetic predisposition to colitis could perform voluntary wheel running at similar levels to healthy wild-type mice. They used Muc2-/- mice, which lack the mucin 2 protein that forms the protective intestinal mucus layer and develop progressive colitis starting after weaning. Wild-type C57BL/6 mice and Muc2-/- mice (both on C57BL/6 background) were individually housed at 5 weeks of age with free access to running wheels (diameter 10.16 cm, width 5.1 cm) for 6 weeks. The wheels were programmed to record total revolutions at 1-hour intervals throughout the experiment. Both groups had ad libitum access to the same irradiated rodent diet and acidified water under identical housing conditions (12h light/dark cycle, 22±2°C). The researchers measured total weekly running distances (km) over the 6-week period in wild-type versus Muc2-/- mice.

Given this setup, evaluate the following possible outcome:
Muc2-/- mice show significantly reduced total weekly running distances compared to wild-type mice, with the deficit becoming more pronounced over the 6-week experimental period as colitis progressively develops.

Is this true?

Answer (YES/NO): NO